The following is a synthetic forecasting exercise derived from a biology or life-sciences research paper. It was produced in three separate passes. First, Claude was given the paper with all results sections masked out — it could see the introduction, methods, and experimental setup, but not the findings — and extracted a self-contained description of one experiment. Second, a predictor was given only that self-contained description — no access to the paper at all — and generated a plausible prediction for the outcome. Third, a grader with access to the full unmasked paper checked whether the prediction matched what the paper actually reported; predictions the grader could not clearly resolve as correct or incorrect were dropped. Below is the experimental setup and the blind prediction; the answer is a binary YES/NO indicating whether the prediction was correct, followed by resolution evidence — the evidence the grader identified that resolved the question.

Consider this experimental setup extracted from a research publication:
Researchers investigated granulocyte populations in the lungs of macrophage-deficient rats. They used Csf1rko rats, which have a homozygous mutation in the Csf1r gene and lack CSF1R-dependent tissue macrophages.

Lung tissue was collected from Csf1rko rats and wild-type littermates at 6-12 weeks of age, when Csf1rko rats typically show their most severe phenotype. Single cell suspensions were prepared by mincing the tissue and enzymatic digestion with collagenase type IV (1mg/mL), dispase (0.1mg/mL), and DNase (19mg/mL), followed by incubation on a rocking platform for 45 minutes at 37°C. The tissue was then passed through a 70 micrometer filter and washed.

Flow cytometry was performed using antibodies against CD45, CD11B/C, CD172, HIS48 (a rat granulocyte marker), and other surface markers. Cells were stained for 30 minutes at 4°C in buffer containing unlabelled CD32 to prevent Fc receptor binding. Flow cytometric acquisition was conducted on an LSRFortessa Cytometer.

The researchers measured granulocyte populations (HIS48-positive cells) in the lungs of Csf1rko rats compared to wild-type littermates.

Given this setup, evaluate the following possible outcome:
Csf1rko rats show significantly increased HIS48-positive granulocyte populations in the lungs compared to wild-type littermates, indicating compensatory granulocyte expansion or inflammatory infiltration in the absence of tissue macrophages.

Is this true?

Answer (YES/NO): YES